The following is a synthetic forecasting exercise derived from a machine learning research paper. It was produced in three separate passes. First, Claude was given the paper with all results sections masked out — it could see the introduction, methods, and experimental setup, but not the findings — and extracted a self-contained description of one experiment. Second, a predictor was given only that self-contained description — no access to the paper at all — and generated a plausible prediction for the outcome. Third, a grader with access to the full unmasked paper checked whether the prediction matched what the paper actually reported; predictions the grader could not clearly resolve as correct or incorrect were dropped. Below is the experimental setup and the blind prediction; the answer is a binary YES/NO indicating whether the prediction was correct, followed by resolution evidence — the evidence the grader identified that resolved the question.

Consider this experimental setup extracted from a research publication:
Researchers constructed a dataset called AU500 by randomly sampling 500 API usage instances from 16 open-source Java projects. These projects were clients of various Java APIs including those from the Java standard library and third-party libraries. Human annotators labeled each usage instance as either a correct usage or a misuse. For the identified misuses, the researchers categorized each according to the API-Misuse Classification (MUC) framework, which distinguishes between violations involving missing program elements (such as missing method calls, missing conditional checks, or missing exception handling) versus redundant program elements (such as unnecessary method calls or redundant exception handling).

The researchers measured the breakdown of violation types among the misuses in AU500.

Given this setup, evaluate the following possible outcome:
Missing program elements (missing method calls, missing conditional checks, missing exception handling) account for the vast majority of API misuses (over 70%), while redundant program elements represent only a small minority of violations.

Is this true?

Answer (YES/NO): NO